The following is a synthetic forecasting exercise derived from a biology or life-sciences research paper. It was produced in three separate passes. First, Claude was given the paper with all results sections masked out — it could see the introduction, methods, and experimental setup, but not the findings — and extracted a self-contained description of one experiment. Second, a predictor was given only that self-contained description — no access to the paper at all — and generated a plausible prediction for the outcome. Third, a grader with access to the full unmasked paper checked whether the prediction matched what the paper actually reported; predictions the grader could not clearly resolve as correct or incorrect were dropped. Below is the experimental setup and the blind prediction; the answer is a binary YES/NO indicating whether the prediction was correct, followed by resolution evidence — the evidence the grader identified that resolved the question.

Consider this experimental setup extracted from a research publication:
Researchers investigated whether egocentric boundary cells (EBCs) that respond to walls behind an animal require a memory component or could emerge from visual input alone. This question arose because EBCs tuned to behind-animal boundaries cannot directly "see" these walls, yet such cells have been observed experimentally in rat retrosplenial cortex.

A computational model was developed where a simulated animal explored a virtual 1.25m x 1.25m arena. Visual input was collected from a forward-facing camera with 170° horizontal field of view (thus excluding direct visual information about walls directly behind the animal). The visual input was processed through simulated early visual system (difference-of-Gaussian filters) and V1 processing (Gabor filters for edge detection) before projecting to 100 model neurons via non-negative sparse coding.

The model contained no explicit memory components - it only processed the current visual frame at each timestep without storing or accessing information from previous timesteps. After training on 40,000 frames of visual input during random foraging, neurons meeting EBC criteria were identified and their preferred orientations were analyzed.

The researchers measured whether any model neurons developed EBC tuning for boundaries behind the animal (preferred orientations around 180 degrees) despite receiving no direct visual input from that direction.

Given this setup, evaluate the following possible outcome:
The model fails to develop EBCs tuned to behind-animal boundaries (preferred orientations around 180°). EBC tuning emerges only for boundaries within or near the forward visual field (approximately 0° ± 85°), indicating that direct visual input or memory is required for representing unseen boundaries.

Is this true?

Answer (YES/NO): NO